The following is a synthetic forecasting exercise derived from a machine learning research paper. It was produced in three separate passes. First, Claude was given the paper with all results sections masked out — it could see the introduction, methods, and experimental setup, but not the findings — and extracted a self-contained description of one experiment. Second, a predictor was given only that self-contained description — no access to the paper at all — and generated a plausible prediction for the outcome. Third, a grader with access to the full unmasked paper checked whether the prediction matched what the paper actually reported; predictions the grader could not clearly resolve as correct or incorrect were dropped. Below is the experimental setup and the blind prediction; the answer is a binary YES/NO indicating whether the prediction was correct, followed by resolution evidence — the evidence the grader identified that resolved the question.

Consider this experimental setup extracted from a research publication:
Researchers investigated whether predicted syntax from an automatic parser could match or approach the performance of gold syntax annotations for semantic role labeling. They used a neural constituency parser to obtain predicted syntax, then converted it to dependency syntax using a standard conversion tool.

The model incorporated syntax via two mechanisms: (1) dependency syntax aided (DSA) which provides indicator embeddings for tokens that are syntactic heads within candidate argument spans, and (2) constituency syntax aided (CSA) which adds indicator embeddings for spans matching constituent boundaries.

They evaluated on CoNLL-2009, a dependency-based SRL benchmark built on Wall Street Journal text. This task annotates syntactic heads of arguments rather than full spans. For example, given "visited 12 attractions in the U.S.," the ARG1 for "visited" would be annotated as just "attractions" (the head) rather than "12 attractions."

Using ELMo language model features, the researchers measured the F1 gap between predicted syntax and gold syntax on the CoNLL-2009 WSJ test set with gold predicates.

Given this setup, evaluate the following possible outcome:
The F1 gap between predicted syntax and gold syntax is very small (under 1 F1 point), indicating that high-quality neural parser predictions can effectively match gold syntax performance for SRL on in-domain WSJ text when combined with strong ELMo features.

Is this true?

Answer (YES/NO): YES